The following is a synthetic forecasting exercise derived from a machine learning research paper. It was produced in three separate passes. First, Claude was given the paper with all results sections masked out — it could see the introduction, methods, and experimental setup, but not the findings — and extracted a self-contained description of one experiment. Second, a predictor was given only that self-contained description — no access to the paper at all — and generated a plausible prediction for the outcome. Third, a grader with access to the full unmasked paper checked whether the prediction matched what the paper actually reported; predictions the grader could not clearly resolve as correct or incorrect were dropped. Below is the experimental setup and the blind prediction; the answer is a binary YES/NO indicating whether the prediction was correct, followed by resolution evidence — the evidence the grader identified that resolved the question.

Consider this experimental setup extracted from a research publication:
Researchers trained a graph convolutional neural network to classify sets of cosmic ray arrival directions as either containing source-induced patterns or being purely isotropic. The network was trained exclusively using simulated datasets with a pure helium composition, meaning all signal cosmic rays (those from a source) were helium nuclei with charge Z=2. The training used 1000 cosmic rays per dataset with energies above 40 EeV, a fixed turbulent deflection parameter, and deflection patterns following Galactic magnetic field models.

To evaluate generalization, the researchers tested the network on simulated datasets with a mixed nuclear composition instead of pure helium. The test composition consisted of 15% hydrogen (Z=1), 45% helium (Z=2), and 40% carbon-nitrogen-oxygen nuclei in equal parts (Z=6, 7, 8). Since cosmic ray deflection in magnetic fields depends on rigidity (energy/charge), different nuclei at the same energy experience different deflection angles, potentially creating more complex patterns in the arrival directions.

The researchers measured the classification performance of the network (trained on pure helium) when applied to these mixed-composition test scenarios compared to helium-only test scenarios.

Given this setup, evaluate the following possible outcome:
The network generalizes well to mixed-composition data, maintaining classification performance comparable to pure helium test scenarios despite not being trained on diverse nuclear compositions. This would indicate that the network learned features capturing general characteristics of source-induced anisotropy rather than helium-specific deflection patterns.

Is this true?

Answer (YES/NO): NO